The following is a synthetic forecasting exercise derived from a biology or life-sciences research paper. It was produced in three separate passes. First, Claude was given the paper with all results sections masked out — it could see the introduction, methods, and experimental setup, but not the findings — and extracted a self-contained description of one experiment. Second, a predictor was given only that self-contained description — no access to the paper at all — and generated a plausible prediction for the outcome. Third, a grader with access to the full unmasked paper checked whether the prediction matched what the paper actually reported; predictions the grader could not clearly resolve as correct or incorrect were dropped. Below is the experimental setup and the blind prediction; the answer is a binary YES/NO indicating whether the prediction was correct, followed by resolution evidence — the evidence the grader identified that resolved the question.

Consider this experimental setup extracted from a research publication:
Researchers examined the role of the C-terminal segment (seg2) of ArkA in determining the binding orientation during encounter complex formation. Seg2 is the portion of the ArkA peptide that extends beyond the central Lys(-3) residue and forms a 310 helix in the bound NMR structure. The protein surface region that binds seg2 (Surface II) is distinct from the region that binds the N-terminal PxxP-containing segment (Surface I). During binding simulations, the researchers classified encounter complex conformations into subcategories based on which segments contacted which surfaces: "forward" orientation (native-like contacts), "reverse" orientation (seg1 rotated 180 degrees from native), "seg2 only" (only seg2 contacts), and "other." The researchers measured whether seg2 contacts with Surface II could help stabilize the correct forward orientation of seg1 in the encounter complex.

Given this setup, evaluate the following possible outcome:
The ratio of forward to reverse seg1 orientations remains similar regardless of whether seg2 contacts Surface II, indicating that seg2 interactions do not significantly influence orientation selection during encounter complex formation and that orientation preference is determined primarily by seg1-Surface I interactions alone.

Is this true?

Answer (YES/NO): NO